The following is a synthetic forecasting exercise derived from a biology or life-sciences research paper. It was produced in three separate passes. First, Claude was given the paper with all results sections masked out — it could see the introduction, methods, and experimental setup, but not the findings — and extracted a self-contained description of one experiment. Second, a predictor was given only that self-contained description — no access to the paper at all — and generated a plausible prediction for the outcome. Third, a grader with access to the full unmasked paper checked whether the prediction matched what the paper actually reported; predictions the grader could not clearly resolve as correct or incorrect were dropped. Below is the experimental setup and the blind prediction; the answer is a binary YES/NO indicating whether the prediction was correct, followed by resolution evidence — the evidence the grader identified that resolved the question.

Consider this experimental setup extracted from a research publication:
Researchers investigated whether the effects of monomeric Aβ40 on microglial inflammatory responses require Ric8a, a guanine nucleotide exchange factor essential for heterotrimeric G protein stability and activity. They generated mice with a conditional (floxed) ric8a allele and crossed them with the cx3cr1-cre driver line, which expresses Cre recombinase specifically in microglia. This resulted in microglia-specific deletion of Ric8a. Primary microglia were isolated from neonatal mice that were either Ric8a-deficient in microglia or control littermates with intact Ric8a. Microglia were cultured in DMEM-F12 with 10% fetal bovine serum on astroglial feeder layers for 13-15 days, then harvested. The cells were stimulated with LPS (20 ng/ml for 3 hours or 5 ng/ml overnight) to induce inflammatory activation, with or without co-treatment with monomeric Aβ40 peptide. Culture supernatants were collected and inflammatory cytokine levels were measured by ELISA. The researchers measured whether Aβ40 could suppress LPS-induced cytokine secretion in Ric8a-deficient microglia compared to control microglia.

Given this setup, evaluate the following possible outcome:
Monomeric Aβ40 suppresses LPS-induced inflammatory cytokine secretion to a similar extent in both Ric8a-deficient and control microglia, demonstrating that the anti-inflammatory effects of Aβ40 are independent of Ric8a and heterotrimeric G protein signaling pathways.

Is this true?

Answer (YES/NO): NO